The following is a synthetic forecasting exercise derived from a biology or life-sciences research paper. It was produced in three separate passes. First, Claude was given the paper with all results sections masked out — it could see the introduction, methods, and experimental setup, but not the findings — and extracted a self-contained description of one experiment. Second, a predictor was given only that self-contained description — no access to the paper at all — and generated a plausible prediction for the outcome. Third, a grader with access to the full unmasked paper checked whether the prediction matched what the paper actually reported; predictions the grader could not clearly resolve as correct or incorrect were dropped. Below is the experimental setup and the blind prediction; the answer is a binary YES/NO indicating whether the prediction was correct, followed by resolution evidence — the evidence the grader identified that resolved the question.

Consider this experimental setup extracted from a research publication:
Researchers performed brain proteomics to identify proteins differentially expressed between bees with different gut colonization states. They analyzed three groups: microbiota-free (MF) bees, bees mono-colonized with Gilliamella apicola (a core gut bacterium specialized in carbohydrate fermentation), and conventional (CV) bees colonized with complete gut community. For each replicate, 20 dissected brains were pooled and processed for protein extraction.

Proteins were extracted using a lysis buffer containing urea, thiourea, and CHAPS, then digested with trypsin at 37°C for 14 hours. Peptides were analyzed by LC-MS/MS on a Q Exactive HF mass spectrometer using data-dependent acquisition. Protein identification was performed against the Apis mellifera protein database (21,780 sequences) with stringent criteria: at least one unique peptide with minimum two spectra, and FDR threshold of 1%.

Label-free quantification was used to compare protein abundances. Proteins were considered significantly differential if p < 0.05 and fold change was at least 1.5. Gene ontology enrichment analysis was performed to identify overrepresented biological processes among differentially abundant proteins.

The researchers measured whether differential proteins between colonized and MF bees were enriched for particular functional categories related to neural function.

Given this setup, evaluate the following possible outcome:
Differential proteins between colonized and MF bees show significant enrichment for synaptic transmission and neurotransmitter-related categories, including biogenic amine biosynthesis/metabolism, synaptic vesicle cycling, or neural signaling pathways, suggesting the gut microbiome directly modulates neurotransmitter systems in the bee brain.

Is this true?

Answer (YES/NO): YES